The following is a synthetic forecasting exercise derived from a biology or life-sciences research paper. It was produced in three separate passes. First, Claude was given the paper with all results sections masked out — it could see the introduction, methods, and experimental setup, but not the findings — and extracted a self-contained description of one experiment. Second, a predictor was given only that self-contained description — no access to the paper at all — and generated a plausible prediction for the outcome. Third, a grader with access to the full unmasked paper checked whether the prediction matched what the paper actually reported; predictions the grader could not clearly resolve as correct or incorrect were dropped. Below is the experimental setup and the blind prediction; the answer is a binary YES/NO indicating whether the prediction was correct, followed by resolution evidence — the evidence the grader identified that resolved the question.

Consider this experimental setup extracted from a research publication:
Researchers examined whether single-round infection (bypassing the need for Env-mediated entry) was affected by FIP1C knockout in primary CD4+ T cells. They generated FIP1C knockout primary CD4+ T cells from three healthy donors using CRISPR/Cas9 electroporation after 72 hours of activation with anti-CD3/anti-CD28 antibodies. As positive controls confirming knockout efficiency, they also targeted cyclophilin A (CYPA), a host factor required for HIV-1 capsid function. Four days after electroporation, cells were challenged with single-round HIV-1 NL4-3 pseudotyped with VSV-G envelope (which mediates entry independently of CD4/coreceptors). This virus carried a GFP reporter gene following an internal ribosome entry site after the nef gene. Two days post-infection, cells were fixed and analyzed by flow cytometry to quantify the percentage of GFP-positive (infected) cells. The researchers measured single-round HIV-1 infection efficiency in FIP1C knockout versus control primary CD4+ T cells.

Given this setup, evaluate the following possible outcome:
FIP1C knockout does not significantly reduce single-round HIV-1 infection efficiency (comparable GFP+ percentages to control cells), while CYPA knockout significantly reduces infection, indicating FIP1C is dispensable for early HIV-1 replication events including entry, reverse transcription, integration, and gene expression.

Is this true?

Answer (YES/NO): YES